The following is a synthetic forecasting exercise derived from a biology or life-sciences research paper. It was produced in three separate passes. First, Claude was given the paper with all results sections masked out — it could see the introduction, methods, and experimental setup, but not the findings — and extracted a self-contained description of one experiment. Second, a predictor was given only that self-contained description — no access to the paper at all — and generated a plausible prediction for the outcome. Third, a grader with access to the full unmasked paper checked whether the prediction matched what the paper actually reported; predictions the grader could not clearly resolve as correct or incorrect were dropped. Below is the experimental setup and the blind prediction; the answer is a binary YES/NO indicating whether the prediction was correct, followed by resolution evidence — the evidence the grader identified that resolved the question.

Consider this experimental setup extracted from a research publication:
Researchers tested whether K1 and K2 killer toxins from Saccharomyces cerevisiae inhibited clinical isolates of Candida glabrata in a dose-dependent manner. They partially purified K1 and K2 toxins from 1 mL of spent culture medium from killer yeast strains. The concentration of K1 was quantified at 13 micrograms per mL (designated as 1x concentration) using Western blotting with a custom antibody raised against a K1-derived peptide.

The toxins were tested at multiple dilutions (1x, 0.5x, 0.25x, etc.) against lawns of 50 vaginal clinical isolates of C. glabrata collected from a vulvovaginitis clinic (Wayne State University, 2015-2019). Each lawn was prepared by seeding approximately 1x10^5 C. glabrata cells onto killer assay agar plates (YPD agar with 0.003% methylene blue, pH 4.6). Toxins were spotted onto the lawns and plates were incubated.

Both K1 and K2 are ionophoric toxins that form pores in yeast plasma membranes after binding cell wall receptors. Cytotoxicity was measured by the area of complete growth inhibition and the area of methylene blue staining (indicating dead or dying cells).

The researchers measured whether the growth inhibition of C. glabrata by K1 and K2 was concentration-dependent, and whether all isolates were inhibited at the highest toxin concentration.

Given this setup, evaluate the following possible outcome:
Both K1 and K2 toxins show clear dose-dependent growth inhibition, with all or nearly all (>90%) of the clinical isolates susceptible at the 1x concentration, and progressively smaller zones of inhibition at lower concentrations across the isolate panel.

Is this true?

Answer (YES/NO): YES